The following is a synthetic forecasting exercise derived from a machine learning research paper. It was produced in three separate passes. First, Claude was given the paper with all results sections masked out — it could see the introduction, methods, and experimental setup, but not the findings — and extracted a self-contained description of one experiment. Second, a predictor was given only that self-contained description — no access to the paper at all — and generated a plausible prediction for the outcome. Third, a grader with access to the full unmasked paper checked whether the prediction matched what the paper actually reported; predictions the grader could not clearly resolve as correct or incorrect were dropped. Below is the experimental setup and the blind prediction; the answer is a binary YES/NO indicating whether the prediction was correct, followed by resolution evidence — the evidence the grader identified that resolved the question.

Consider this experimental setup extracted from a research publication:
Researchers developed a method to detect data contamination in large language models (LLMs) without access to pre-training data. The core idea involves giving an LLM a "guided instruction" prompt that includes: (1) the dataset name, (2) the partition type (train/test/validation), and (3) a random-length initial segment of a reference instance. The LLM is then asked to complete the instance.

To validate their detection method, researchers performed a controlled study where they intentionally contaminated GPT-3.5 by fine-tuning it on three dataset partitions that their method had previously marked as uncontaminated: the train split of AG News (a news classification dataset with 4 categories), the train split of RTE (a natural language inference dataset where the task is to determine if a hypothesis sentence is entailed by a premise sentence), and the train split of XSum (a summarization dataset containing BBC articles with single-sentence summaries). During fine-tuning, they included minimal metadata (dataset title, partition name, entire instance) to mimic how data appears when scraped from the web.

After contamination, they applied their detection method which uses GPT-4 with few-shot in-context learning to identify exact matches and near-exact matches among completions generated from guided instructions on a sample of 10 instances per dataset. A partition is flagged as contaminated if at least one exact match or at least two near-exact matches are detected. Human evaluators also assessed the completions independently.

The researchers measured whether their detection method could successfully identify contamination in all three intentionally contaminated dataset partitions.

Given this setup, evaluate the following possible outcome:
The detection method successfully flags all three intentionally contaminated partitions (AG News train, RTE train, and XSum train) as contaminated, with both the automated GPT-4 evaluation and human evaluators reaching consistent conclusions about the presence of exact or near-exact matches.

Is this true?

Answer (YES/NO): YES